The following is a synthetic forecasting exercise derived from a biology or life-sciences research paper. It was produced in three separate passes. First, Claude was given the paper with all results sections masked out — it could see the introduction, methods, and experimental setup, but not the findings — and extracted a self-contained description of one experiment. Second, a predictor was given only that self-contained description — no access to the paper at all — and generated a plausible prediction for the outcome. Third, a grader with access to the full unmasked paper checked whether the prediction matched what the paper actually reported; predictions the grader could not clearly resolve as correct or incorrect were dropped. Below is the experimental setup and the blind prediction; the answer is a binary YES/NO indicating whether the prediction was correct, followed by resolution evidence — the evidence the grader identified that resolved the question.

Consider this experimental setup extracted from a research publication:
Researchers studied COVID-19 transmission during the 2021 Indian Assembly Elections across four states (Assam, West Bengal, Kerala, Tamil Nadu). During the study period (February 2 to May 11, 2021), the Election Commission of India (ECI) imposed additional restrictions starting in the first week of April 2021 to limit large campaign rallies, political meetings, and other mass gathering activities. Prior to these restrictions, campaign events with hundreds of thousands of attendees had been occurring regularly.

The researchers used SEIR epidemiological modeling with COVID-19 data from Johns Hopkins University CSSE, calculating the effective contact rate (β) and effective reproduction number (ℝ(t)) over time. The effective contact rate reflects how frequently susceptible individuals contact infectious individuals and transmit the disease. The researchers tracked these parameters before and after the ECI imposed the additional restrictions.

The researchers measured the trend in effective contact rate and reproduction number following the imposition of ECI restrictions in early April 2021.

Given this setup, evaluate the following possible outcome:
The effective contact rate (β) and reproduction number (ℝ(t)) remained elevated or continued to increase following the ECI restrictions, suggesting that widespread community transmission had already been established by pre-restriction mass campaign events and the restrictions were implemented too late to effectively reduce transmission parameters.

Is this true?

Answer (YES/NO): NO